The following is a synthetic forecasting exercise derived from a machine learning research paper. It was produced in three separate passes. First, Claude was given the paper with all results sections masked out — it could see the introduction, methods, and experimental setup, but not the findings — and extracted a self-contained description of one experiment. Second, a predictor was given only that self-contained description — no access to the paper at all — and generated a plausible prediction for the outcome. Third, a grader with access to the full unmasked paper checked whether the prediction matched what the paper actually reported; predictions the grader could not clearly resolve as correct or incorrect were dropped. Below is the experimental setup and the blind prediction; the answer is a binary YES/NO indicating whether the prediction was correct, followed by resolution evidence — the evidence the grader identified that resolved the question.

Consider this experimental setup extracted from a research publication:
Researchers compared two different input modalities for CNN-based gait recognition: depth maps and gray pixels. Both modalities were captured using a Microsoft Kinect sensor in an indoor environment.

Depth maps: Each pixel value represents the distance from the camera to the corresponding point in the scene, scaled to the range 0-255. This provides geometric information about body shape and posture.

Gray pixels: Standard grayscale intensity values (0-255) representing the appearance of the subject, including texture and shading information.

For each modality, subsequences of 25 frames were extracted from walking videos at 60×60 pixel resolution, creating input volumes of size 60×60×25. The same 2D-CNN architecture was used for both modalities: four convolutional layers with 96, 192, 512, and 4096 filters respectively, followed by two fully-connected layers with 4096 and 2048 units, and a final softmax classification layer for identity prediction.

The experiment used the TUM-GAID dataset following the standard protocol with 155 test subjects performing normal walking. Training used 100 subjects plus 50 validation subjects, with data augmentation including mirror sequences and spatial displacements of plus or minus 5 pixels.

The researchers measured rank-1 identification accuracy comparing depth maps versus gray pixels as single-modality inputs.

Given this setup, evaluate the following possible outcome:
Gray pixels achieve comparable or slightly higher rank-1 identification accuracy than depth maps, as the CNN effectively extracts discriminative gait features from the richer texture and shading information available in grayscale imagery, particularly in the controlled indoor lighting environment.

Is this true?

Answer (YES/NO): YES